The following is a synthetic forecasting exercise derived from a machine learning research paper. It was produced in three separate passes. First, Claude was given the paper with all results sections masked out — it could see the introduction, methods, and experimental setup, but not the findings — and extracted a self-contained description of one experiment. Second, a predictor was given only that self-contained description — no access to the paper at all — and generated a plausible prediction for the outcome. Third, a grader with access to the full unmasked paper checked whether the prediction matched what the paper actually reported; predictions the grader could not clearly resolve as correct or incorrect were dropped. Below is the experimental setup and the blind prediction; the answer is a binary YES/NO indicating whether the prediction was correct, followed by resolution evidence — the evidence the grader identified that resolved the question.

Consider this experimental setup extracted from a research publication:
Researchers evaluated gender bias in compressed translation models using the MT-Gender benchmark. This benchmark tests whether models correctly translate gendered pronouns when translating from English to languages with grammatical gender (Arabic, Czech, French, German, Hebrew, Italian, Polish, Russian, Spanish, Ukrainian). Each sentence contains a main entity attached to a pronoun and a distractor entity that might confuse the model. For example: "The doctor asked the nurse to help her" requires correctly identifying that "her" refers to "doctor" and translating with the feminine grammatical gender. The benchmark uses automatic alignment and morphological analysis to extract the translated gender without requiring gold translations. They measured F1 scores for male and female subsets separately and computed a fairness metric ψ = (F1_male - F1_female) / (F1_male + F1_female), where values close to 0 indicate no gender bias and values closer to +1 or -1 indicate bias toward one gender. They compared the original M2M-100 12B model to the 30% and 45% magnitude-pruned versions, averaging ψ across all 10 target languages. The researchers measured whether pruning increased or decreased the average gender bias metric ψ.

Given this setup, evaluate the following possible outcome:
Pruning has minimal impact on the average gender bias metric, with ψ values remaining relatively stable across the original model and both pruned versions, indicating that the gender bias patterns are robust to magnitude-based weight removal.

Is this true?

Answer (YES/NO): NO